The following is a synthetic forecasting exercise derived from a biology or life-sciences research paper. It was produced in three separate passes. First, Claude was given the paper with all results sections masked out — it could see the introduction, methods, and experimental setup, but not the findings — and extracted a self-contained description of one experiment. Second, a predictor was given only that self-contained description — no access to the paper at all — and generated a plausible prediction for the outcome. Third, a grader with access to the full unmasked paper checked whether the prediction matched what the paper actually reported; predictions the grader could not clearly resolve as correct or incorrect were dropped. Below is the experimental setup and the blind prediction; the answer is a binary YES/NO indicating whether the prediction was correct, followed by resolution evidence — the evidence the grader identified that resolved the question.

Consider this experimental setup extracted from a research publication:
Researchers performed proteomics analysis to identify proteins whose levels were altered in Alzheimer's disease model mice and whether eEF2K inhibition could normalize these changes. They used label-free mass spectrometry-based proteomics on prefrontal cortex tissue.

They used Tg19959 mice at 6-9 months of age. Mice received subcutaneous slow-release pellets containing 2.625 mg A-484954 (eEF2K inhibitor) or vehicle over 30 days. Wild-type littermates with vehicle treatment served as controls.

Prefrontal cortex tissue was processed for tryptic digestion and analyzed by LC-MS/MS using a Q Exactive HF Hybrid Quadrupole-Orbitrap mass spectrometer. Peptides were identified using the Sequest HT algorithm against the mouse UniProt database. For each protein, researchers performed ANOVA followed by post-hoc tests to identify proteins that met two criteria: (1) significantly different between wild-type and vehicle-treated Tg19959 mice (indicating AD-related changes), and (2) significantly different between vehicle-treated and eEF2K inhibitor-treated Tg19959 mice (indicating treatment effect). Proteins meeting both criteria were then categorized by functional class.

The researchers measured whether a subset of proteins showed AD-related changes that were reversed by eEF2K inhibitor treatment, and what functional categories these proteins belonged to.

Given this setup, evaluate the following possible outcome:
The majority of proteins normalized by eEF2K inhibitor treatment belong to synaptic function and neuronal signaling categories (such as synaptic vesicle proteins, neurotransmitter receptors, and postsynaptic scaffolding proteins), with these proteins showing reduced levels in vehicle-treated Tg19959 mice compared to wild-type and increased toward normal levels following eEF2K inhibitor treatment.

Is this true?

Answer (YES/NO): NO